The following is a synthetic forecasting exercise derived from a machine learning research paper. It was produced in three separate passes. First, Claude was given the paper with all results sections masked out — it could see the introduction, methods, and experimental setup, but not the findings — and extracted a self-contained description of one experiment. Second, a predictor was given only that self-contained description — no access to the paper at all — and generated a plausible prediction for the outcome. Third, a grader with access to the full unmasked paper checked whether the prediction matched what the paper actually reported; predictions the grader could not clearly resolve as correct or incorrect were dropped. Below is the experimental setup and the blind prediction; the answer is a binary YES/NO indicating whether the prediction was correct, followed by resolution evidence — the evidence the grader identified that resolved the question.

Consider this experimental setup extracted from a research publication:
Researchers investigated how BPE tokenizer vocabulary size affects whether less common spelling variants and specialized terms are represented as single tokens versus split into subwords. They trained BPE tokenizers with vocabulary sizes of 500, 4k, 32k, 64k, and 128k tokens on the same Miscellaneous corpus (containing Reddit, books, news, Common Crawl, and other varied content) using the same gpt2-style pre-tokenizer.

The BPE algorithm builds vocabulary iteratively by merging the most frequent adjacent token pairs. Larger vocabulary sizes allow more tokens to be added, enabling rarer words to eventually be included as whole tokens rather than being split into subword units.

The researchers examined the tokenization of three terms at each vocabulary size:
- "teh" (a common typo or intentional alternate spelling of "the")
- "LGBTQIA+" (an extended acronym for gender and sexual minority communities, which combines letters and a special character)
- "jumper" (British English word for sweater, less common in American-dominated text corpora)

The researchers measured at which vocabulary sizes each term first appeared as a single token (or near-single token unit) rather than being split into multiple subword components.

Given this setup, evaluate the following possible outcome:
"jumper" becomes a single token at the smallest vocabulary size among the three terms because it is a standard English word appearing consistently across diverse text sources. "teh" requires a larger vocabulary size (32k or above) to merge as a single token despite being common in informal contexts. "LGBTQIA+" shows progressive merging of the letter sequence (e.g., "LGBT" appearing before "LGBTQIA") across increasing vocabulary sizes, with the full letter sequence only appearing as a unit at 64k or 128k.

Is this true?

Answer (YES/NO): NO